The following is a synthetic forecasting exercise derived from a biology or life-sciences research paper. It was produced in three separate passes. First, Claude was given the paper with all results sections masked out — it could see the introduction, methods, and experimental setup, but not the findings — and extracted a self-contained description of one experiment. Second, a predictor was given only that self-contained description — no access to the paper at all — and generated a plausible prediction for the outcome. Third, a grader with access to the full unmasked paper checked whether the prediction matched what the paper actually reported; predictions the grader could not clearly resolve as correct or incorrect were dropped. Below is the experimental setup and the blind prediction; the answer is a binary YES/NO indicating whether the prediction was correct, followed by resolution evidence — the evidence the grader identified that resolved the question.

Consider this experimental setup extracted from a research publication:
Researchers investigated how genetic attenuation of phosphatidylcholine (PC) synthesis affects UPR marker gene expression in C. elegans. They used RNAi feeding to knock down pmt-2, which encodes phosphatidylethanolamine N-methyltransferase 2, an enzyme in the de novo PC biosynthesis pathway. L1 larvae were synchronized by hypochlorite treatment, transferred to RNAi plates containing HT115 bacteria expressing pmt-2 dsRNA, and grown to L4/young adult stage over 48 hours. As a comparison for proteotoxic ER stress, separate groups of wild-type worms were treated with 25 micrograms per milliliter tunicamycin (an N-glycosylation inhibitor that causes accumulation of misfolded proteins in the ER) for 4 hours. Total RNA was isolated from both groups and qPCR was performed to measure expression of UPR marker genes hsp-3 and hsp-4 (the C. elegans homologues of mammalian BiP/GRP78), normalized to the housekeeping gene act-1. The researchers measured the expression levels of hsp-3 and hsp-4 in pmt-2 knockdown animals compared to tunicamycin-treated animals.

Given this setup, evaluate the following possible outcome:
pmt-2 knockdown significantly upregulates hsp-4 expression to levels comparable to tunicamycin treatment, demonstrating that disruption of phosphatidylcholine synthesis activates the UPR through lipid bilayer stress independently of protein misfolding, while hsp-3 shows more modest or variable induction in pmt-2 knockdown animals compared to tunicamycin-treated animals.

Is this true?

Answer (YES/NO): NO